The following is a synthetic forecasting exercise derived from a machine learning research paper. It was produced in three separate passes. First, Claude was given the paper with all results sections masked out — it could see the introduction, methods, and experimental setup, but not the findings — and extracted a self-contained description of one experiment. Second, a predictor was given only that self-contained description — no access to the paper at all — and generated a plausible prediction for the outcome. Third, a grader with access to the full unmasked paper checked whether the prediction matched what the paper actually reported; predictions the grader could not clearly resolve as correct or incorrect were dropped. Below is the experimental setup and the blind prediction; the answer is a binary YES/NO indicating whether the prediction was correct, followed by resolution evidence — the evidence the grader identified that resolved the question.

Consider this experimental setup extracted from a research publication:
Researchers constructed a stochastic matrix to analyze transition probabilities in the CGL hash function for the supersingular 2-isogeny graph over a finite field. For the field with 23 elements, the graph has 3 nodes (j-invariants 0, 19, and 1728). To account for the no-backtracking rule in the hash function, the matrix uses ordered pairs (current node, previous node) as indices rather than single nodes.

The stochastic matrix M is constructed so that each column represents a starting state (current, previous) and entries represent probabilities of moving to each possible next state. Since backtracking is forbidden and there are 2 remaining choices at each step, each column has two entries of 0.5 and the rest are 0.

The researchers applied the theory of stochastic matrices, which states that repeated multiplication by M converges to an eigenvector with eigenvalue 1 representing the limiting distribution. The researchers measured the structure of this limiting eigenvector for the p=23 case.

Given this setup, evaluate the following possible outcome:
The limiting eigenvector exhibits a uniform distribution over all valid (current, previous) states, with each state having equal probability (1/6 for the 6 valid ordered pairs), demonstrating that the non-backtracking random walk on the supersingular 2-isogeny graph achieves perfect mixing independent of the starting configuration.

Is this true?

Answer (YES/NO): NO